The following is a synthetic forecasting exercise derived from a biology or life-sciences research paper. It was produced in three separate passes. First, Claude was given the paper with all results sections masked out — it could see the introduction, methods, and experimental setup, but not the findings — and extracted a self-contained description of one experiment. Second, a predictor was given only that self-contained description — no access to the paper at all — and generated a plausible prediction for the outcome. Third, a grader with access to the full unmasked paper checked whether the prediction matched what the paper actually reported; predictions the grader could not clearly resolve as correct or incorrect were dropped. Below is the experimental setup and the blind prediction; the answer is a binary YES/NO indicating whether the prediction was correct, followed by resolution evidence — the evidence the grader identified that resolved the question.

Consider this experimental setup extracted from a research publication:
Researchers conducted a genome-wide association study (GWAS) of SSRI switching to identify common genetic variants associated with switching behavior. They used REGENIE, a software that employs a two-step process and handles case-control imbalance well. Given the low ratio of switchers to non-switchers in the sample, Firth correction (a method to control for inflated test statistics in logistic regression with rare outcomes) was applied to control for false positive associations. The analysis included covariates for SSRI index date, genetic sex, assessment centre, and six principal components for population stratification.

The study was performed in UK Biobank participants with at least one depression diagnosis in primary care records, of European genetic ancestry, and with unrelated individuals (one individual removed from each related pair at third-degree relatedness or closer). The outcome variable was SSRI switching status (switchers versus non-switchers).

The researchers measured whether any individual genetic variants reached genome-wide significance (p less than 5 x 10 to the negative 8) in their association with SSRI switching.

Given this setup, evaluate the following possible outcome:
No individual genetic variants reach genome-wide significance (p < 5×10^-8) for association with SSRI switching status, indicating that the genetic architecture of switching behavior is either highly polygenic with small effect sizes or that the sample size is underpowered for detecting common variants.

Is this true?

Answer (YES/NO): YES